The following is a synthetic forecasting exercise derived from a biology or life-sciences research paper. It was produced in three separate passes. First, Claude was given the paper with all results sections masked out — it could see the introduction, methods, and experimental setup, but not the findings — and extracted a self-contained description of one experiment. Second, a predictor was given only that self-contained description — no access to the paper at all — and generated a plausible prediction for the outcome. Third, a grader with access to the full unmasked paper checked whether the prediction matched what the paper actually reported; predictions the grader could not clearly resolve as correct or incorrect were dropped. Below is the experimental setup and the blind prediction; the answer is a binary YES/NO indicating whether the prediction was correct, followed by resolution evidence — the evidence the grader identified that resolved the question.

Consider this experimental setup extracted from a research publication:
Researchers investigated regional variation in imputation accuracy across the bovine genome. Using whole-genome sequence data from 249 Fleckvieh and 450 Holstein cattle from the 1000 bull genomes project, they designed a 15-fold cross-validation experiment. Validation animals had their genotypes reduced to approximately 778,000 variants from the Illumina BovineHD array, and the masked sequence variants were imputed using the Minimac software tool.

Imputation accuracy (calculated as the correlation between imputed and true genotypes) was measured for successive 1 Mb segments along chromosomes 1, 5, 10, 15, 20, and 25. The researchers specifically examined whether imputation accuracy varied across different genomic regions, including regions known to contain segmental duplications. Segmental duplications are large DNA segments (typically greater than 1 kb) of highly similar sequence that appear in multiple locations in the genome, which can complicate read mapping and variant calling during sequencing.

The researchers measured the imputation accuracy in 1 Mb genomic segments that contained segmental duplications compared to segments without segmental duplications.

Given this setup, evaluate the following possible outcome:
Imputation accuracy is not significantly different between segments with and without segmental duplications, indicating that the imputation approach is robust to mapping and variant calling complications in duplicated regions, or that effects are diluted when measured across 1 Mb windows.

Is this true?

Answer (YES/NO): NO